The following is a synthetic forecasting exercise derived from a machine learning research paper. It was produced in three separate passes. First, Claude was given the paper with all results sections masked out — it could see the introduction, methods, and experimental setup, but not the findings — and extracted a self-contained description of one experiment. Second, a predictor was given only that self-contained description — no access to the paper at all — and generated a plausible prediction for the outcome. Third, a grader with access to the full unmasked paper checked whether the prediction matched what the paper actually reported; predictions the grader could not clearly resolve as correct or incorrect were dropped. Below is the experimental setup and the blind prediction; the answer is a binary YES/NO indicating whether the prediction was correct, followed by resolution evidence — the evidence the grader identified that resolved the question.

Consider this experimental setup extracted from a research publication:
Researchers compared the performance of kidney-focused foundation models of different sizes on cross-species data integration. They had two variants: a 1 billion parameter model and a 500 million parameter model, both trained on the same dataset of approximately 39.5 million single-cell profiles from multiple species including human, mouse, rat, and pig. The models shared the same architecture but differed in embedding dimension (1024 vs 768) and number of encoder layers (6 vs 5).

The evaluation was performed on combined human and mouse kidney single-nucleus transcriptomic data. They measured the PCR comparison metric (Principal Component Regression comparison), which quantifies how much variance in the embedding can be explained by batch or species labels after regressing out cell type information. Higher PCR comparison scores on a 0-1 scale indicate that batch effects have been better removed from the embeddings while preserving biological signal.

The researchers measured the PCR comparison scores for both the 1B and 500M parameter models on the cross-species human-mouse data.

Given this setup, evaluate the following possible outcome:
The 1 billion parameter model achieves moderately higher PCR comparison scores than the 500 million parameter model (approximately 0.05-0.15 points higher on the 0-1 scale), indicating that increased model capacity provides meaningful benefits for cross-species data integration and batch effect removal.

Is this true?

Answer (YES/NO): NO